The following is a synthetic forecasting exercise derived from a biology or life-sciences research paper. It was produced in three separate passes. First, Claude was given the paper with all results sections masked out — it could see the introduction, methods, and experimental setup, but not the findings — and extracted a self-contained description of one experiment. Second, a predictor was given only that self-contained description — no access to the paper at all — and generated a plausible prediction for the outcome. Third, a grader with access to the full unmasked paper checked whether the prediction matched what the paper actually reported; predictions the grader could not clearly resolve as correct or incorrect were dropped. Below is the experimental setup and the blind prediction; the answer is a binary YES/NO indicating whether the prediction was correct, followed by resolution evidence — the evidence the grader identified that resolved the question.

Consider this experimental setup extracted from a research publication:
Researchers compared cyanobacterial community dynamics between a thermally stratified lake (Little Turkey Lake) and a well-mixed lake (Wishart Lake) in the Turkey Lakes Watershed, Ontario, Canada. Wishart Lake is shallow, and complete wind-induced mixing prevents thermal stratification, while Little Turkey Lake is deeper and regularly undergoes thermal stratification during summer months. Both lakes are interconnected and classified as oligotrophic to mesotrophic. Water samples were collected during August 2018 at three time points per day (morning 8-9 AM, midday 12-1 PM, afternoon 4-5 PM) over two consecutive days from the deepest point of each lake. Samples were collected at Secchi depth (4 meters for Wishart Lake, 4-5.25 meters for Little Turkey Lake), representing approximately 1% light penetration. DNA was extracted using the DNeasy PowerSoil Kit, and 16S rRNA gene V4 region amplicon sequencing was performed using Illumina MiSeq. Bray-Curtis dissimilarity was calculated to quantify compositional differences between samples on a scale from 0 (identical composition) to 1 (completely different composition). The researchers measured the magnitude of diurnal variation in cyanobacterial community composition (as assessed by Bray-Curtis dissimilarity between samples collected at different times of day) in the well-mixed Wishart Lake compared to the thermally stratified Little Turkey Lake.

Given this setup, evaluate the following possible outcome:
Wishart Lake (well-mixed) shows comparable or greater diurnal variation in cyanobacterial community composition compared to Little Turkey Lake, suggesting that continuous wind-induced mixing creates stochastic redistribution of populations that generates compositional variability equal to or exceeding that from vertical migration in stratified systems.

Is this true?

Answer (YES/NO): NO